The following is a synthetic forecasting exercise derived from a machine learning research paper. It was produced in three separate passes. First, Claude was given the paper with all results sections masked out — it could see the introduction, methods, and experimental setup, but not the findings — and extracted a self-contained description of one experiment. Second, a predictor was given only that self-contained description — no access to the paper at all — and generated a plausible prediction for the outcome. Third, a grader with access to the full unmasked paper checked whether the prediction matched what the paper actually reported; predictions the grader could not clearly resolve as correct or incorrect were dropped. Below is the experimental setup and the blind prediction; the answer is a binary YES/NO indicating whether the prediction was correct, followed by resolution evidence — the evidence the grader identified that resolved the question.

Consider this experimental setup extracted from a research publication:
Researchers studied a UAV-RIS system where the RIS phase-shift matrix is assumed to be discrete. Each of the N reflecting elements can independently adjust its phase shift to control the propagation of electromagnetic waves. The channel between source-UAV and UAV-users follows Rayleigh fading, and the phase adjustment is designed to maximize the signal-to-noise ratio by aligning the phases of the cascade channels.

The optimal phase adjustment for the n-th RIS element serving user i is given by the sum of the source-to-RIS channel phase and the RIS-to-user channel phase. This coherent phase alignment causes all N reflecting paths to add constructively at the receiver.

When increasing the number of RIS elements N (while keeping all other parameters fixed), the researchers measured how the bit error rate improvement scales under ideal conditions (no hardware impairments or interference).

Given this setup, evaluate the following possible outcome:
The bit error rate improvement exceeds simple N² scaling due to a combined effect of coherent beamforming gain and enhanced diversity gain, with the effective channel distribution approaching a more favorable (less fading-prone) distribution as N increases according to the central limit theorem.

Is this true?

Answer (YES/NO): NO